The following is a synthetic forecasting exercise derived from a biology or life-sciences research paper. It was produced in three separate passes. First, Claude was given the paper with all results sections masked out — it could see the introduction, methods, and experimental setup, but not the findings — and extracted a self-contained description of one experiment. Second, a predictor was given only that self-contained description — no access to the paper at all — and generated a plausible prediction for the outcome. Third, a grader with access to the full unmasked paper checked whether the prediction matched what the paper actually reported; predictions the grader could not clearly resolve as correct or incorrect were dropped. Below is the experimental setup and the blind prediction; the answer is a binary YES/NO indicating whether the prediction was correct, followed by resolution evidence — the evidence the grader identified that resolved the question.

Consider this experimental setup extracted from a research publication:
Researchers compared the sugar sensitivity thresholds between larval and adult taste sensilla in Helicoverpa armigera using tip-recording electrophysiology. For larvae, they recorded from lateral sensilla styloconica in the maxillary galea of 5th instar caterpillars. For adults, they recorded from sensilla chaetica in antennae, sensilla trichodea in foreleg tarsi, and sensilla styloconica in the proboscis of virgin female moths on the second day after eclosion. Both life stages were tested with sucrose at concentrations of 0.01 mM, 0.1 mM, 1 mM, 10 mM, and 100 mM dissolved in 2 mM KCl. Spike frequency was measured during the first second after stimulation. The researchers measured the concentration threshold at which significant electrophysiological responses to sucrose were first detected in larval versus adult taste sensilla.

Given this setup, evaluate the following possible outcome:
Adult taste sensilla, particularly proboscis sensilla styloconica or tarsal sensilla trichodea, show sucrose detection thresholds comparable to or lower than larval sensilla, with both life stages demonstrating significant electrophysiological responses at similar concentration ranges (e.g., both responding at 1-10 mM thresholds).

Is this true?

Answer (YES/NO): NO